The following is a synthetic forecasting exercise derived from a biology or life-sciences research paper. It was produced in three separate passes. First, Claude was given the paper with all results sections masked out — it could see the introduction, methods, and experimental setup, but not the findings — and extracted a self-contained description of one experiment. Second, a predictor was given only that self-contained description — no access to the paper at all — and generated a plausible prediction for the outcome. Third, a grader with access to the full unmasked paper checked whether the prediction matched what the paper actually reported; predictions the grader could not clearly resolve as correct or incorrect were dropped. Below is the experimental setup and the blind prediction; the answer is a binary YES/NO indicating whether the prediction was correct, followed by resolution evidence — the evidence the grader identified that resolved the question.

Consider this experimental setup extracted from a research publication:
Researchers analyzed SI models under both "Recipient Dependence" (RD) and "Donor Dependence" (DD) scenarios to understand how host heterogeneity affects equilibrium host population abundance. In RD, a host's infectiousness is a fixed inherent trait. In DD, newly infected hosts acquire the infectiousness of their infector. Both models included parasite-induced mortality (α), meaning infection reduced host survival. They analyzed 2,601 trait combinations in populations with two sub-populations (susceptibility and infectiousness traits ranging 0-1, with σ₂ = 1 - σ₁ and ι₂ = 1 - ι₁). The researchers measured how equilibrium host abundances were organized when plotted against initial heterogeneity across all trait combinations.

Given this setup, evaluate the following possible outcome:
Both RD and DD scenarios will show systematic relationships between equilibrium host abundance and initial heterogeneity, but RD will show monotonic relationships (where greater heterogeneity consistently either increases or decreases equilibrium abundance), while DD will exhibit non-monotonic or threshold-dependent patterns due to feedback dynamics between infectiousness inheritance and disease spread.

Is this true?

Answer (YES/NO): NO